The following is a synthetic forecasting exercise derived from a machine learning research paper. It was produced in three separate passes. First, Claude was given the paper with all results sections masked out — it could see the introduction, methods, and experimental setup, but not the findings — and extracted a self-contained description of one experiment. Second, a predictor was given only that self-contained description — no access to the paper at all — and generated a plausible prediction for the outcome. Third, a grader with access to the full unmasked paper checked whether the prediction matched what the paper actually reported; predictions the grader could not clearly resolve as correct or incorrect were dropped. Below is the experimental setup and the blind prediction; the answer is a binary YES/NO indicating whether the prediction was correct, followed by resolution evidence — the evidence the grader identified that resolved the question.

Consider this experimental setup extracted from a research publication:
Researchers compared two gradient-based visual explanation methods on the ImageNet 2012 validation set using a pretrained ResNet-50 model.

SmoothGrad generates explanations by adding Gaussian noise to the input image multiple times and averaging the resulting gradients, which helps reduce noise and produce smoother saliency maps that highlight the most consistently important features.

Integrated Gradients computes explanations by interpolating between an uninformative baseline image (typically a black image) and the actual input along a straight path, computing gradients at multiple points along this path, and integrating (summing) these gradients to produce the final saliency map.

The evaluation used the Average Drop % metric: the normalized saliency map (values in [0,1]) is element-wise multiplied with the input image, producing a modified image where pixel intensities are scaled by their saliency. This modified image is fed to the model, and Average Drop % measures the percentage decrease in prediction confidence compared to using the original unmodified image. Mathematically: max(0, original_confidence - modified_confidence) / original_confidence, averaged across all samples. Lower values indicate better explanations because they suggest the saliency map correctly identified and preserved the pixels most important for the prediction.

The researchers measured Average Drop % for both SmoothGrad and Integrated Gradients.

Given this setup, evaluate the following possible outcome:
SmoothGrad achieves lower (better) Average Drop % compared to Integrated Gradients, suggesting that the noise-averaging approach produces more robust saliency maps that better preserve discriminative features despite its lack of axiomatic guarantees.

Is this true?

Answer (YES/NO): NO